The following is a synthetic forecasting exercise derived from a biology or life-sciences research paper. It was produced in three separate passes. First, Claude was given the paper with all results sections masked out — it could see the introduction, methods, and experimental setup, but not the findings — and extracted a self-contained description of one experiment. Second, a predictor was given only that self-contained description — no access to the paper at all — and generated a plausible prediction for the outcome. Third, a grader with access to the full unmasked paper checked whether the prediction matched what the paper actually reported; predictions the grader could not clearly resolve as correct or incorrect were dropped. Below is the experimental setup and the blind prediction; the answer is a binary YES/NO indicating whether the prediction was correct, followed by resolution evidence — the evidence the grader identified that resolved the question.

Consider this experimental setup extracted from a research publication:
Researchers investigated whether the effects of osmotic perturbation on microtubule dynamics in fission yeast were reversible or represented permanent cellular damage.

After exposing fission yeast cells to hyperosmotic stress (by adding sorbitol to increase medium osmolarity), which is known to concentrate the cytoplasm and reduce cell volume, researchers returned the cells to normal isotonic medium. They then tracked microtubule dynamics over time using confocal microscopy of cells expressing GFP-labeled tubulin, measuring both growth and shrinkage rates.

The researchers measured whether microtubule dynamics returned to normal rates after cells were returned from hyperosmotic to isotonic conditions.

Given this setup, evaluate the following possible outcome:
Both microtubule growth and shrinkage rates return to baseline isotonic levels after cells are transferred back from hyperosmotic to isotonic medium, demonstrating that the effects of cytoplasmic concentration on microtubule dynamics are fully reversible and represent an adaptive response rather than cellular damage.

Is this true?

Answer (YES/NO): YES